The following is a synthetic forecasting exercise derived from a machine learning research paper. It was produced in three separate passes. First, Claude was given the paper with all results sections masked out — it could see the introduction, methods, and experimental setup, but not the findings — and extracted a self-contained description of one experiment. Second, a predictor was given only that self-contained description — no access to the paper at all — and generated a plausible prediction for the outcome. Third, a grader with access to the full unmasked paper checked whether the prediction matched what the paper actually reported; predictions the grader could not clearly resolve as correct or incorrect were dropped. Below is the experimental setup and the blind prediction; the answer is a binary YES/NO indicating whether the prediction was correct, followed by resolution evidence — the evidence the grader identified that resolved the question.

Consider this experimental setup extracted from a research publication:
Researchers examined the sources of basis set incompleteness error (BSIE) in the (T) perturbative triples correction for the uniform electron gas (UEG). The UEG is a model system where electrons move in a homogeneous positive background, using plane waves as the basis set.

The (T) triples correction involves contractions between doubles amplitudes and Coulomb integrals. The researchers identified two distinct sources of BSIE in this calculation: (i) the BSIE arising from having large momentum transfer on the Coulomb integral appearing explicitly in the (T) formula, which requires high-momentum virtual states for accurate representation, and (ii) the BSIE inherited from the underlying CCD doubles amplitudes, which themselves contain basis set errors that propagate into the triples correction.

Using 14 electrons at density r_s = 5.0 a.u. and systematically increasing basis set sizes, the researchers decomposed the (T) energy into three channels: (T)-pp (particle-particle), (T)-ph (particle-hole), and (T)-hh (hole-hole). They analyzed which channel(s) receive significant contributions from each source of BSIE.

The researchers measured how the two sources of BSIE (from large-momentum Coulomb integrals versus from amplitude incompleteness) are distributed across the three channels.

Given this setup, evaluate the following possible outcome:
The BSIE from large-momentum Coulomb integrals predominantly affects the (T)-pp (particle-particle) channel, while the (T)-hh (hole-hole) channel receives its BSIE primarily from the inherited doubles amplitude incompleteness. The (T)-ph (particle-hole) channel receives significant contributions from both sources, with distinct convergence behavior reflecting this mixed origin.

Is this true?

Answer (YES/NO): YES